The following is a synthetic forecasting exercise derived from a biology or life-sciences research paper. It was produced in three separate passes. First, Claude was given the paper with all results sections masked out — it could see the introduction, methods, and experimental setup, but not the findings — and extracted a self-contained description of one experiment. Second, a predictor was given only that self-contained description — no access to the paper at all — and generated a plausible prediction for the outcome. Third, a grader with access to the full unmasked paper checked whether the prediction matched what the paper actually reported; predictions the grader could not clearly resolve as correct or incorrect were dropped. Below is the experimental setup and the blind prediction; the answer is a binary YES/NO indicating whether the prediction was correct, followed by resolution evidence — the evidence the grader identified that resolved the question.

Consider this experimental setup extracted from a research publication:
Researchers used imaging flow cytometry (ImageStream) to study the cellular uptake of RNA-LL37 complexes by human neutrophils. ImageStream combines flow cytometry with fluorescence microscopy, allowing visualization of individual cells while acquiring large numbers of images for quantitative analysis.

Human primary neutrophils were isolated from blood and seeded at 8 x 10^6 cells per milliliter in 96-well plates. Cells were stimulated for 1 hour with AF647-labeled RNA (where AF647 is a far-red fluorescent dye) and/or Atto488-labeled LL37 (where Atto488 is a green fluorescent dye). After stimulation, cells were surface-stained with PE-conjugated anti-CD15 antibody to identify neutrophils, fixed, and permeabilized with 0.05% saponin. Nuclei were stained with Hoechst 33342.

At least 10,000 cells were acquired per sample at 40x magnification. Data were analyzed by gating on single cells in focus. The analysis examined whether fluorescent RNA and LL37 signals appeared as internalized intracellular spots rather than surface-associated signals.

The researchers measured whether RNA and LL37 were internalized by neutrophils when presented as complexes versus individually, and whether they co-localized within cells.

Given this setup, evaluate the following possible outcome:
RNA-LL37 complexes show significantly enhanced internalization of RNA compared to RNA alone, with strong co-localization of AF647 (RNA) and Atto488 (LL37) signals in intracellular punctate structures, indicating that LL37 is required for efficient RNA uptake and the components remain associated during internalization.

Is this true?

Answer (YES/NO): YES